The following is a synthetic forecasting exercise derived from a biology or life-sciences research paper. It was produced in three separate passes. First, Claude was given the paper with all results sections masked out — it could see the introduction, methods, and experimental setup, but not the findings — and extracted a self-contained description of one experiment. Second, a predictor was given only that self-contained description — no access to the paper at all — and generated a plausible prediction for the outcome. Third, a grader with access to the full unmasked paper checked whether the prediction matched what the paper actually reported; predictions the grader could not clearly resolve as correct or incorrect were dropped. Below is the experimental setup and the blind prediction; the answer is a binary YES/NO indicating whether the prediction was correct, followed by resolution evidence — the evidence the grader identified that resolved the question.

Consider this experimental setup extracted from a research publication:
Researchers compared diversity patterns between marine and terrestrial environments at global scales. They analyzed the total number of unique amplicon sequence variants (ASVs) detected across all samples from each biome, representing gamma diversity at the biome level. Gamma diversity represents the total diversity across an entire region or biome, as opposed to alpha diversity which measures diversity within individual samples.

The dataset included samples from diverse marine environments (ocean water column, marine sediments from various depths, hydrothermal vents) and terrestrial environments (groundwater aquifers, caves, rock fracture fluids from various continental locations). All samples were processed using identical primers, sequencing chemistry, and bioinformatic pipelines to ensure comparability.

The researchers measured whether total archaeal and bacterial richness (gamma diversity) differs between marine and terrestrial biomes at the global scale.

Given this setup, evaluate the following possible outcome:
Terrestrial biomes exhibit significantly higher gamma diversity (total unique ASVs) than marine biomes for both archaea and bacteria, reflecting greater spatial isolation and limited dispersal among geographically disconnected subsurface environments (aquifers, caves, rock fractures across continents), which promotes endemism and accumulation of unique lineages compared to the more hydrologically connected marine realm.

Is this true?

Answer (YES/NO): NO